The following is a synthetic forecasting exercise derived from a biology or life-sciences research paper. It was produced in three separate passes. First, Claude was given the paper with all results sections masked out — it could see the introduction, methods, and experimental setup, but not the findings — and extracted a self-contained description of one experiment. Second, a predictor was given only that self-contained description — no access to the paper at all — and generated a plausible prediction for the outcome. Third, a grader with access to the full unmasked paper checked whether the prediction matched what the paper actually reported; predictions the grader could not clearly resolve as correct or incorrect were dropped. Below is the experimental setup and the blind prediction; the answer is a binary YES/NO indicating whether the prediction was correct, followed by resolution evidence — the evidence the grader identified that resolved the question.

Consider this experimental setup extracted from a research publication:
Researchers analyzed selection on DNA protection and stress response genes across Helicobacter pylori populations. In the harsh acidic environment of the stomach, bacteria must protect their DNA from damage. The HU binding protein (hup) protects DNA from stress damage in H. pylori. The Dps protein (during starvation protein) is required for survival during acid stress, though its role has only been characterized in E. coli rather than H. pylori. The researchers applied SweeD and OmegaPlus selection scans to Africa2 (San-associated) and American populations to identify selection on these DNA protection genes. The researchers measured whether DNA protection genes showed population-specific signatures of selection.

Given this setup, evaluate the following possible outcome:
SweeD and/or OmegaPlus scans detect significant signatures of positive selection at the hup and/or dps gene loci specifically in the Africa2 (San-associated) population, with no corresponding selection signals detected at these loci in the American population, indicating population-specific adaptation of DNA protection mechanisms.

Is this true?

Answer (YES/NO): NO